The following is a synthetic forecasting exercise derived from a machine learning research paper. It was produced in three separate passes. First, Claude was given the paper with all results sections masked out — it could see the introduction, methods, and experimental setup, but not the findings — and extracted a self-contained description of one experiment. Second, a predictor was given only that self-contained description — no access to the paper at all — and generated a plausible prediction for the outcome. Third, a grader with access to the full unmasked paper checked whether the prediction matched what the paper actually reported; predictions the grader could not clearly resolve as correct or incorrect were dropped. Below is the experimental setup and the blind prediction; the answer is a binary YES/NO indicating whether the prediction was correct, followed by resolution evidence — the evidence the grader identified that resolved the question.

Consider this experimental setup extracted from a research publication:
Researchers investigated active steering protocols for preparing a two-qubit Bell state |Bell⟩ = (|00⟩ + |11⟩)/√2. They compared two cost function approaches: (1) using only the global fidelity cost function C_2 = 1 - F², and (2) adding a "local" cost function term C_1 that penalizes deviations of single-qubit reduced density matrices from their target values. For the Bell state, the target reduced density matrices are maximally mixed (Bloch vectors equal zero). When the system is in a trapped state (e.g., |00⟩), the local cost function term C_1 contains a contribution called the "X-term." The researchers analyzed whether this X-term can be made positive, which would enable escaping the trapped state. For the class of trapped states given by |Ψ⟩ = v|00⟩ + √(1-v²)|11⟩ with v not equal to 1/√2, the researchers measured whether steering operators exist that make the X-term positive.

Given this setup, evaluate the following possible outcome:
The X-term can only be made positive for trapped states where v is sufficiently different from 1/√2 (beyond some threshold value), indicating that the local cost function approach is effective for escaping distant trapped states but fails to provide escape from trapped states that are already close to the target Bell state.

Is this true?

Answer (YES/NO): NO